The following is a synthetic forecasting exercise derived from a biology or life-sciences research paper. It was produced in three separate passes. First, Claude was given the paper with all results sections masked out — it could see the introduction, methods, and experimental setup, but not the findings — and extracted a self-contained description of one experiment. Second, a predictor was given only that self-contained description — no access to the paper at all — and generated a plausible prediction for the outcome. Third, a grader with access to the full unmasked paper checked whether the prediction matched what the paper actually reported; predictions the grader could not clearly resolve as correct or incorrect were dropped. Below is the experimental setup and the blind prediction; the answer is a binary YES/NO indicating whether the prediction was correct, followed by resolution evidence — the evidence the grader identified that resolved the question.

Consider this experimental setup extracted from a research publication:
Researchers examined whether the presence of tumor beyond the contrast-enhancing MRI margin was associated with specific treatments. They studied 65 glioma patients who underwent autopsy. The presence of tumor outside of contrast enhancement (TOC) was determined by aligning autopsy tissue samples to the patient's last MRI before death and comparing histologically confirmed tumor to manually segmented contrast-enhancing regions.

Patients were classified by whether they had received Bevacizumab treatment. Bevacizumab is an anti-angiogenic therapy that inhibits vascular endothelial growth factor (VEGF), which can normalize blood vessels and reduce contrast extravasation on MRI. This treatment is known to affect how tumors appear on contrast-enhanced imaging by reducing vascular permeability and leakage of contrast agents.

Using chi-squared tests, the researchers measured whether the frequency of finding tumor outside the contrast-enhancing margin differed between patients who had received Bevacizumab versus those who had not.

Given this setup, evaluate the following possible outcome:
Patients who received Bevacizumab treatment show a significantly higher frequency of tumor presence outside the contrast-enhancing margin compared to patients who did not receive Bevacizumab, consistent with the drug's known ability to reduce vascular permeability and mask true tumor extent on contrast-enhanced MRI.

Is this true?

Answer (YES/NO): YES